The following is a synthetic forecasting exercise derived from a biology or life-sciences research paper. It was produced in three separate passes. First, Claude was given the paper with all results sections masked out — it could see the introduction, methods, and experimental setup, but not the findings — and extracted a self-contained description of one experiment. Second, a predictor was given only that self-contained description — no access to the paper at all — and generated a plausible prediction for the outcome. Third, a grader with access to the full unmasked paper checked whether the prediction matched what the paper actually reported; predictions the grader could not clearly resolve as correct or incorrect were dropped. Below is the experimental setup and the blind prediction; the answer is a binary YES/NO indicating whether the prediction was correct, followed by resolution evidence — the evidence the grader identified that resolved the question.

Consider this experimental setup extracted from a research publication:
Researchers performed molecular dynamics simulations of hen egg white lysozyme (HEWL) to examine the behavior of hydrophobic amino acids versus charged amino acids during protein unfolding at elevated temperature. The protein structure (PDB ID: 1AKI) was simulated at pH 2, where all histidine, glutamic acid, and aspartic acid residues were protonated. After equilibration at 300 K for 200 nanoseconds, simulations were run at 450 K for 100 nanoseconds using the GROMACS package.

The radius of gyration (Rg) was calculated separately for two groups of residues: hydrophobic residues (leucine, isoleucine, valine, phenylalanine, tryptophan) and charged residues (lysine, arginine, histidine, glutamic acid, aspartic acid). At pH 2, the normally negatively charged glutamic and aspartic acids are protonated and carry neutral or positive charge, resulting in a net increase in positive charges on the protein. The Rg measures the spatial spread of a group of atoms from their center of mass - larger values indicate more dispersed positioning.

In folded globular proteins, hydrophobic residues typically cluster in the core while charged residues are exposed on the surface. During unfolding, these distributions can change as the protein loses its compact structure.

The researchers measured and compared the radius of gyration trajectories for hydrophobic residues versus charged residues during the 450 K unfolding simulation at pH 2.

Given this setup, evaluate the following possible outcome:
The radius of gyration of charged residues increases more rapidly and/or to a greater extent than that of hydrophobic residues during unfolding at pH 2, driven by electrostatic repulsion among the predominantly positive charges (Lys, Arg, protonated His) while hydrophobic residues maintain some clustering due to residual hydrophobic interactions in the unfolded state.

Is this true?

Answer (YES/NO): YES